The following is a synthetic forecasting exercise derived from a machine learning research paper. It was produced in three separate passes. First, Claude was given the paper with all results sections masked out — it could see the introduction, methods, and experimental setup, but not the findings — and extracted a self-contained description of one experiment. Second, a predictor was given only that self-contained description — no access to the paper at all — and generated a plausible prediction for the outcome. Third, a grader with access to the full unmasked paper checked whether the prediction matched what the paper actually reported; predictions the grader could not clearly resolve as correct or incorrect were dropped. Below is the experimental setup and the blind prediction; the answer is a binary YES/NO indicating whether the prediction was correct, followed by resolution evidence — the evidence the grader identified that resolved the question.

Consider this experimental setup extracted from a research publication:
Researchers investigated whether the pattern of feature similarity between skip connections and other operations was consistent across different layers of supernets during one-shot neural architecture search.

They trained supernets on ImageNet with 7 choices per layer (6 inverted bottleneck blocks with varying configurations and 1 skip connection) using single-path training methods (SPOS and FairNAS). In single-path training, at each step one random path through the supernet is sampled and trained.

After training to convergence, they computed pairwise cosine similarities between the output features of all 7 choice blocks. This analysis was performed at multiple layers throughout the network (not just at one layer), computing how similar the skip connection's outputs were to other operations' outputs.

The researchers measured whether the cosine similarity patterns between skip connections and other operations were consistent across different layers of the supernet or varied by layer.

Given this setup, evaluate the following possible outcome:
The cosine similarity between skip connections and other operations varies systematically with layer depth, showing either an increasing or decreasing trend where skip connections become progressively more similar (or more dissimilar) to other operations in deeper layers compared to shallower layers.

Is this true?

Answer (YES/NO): NO